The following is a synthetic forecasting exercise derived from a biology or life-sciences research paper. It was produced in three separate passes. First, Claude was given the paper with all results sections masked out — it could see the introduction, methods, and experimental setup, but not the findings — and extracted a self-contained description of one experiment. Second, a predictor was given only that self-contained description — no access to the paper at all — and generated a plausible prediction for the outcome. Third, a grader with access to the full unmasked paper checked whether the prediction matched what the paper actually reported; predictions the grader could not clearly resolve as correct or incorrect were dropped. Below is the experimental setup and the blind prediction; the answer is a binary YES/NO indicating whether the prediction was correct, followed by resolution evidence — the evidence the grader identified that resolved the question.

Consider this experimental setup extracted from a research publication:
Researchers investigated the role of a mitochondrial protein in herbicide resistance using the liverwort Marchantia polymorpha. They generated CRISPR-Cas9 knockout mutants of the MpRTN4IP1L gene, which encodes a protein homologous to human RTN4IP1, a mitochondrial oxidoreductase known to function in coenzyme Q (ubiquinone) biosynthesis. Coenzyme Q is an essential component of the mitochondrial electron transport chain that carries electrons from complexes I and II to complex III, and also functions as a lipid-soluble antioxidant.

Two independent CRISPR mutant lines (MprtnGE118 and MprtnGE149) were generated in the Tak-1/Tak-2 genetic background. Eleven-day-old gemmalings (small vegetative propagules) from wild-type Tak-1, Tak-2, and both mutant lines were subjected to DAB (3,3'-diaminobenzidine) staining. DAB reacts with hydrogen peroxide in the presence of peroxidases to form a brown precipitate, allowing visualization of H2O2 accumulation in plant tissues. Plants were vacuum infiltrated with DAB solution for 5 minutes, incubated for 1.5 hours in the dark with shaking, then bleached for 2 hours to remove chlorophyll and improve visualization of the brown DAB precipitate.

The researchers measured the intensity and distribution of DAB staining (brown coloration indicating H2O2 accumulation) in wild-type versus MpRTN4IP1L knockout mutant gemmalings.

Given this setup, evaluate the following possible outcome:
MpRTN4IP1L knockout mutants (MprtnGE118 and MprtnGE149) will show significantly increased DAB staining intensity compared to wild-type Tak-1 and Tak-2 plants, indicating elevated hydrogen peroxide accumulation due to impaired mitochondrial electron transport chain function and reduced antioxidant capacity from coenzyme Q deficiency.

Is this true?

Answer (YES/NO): YES